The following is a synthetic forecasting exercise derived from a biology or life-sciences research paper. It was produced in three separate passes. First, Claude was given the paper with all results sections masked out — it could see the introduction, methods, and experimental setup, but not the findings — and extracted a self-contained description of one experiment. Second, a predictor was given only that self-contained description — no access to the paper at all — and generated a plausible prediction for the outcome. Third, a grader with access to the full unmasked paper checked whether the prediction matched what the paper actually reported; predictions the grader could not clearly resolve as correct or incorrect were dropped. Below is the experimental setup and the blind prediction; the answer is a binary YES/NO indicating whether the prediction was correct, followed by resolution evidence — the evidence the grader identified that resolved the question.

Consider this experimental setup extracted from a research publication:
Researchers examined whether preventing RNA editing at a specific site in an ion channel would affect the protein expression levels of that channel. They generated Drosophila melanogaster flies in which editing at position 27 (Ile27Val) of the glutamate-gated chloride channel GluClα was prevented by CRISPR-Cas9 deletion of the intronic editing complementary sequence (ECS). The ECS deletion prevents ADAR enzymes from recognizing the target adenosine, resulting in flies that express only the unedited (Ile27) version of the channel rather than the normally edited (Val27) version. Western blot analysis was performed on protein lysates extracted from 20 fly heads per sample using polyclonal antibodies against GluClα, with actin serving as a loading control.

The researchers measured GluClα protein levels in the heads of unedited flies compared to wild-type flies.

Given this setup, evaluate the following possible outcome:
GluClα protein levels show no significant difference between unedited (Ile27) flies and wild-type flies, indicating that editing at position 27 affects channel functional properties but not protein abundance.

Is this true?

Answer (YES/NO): YES